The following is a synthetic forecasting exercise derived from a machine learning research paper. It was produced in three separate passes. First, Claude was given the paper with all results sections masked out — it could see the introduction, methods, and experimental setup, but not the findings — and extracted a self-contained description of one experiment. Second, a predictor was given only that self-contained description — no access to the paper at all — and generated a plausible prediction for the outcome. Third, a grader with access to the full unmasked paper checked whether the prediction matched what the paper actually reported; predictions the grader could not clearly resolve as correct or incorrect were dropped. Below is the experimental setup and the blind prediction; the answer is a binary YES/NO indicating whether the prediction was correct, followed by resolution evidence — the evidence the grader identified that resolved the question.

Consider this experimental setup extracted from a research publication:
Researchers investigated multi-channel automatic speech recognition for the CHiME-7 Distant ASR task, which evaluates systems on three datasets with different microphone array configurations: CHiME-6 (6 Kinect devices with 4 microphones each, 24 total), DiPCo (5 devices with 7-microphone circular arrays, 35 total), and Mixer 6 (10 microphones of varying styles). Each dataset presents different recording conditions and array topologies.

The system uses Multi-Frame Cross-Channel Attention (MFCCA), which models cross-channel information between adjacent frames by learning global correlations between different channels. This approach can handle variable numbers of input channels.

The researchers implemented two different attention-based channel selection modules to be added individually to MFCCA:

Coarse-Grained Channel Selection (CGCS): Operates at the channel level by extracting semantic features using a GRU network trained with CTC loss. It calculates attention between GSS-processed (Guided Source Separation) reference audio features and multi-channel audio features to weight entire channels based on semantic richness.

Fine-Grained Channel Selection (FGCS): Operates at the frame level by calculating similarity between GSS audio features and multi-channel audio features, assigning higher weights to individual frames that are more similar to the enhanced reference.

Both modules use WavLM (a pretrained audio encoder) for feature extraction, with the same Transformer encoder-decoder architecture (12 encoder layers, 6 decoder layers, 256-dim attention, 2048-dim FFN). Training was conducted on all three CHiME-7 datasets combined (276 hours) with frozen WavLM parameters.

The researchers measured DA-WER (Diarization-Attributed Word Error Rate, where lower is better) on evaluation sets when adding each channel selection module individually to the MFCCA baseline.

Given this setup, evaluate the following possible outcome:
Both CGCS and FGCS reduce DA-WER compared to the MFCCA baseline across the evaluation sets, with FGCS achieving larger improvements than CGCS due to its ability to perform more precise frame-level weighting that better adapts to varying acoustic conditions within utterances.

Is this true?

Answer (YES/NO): YES